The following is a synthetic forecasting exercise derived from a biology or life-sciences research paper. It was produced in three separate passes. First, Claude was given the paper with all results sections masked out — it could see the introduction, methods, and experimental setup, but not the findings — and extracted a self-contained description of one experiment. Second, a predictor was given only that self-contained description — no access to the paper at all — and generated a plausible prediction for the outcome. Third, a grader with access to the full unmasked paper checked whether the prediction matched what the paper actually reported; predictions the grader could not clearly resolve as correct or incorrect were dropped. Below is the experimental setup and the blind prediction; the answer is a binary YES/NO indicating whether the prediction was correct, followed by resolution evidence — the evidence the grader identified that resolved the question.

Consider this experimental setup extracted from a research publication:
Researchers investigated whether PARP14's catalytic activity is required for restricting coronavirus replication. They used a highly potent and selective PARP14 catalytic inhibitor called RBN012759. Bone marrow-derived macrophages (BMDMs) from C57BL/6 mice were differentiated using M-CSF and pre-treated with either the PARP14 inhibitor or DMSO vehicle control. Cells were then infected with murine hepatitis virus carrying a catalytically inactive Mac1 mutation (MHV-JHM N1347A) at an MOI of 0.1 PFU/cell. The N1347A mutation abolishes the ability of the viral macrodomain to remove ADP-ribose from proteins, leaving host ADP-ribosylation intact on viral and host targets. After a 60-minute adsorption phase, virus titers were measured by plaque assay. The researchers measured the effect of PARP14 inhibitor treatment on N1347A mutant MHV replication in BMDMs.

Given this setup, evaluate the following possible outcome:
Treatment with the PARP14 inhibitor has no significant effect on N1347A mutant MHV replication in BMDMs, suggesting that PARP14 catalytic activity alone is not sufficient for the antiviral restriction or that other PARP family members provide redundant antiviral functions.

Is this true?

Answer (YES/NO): NO